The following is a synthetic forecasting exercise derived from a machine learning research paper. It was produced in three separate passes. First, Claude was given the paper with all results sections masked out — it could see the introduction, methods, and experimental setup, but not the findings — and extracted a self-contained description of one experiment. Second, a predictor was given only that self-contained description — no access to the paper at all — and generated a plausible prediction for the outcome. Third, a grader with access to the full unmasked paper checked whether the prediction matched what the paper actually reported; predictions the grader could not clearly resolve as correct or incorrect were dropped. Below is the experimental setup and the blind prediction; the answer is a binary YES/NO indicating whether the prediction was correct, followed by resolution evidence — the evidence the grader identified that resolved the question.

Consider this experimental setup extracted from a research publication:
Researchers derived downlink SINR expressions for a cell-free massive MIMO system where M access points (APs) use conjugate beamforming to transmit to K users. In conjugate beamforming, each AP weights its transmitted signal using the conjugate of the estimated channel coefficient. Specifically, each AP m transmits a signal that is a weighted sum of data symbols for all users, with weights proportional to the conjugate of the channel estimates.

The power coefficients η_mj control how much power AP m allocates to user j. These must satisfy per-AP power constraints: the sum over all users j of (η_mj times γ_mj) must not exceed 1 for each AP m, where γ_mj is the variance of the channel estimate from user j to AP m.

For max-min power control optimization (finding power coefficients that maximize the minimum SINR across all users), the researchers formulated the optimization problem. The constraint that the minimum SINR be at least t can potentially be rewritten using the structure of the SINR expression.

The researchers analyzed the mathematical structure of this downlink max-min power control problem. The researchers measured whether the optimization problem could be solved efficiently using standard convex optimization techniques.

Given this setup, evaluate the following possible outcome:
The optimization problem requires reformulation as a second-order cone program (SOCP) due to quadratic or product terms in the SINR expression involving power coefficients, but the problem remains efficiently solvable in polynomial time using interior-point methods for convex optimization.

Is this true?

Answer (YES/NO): YES